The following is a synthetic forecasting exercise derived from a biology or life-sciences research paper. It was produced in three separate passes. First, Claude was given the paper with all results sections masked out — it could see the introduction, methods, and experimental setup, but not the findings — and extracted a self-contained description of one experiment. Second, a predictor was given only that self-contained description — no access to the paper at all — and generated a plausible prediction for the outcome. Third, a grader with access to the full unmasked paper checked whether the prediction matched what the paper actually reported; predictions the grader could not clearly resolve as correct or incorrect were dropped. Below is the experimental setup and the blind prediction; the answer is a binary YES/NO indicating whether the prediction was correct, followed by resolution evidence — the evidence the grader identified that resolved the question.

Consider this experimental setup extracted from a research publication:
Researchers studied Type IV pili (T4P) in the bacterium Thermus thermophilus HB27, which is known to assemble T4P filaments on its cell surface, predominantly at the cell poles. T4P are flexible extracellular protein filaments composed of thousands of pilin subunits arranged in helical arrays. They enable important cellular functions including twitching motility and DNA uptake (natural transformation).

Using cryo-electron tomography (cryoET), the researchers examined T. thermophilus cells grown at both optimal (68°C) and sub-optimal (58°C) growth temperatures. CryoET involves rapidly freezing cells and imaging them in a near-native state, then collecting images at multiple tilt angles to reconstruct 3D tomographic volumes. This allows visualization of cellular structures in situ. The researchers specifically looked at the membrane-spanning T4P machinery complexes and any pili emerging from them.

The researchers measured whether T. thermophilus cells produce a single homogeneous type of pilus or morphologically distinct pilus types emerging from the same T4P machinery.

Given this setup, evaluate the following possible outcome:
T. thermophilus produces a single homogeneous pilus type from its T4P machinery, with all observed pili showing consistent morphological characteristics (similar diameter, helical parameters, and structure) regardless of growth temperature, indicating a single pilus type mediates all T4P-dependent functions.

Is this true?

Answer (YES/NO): NO